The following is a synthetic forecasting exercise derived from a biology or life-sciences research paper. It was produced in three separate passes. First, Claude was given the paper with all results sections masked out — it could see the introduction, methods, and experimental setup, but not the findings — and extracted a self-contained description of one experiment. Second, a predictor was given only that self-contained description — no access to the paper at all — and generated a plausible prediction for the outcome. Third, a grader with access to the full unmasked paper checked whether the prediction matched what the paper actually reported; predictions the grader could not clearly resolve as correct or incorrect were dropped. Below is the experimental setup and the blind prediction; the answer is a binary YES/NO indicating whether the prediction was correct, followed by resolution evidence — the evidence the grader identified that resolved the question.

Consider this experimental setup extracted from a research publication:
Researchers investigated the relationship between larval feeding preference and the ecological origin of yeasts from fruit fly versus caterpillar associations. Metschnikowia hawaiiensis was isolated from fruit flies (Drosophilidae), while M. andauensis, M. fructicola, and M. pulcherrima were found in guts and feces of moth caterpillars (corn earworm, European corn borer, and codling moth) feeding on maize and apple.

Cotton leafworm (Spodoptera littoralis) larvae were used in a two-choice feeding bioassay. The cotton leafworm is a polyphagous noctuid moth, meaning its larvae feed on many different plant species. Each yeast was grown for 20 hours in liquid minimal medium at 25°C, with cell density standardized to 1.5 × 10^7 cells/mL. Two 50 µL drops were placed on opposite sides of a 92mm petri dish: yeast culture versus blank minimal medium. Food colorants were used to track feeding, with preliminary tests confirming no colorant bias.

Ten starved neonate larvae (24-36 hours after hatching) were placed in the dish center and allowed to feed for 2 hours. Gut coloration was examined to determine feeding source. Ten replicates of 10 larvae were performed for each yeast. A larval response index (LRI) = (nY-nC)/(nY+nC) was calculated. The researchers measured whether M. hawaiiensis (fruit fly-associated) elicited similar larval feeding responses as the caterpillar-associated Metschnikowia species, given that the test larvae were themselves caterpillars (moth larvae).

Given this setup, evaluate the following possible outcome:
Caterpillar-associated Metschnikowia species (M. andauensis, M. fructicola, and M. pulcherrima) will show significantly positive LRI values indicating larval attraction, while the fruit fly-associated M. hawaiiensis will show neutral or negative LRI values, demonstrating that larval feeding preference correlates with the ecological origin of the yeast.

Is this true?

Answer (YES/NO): NO